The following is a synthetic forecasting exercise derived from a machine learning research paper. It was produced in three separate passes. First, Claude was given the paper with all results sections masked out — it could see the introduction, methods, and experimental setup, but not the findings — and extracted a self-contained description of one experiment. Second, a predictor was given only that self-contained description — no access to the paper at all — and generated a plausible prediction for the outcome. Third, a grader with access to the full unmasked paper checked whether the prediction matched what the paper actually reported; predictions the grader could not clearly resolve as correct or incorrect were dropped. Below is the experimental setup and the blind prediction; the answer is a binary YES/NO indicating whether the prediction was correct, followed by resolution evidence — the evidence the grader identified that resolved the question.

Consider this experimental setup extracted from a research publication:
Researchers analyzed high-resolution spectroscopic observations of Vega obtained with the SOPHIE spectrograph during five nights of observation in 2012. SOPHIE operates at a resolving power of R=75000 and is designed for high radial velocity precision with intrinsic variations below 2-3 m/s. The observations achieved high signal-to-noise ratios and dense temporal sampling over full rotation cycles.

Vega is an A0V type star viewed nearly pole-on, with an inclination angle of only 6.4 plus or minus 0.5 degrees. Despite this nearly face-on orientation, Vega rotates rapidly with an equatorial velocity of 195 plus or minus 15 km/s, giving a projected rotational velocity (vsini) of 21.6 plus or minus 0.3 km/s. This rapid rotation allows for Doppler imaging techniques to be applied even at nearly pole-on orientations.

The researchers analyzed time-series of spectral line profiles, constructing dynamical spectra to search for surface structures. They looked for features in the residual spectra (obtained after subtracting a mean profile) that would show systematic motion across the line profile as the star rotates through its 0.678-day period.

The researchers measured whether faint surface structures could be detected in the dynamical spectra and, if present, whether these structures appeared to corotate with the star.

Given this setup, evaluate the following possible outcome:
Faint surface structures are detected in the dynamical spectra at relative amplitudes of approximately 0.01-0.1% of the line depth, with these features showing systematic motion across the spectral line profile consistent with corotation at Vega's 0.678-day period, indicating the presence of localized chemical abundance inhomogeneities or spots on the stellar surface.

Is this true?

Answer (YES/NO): YES